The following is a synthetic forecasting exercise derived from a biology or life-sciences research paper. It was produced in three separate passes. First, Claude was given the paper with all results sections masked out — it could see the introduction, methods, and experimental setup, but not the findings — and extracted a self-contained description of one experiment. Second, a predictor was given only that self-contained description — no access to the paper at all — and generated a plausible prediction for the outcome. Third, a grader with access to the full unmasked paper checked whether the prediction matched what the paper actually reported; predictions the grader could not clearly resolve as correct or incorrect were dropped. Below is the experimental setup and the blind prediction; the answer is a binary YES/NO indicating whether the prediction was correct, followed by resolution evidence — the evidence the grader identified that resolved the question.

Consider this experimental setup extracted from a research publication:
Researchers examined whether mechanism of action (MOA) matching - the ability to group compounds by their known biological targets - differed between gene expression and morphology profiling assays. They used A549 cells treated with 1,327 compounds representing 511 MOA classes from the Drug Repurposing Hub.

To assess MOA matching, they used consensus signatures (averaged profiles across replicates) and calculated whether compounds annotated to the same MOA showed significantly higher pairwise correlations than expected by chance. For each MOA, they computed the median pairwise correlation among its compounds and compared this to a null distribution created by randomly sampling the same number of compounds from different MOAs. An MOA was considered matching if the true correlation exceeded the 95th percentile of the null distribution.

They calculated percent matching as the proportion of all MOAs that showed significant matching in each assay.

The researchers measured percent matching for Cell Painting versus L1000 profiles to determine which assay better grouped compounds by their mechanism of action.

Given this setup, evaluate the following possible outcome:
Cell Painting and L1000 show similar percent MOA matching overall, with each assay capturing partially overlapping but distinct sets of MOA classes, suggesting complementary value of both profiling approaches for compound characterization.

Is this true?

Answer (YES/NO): NO